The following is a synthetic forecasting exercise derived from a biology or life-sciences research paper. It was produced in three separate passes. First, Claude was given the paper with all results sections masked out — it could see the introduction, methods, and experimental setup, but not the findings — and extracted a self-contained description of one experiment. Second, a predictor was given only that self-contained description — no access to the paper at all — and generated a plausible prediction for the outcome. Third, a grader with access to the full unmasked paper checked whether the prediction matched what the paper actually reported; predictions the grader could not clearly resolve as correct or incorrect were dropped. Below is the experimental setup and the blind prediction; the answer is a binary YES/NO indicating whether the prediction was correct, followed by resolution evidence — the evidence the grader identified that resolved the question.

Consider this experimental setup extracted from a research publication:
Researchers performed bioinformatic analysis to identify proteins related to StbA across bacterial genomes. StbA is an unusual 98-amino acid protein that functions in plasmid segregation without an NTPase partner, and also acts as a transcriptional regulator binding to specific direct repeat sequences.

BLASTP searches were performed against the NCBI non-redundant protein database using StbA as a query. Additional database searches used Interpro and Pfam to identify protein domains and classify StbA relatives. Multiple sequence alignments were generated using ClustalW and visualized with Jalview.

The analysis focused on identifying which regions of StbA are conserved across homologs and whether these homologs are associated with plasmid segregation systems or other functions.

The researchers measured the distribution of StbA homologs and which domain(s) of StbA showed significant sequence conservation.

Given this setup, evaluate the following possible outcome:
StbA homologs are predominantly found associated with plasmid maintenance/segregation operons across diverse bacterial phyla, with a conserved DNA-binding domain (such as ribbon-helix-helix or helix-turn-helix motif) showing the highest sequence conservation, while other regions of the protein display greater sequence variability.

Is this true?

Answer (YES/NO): YES